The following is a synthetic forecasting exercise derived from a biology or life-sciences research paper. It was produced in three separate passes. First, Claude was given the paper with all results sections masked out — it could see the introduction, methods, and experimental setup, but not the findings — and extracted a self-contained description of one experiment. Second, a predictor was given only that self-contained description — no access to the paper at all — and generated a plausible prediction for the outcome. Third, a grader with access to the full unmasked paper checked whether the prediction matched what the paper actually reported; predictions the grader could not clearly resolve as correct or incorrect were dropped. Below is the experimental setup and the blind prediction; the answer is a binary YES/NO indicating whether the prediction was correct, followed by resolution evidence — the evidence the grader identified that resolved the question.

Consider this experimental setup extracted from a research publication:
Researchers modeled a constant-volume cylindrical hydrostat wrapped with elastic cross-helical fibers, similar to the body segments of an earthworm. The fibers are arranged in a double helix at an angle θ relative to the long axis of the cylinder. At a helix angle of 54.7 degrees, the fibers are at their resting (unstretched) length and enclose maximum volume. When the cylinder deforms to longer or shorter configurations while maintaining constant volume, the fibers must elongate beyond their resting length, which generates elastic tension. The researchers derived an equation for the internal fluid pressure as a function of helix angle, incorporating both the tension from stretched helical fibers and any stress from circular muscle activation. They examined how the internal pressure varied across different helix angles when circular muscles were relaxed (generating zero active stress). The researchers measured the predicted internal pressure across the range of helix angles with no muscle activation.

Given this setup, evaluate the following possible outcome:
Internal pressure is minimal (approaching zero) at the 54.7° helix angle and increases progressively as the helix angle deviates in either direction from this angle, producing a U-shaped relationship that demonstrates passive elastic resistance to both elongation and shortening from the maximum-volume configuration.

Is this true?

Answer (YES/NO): YES